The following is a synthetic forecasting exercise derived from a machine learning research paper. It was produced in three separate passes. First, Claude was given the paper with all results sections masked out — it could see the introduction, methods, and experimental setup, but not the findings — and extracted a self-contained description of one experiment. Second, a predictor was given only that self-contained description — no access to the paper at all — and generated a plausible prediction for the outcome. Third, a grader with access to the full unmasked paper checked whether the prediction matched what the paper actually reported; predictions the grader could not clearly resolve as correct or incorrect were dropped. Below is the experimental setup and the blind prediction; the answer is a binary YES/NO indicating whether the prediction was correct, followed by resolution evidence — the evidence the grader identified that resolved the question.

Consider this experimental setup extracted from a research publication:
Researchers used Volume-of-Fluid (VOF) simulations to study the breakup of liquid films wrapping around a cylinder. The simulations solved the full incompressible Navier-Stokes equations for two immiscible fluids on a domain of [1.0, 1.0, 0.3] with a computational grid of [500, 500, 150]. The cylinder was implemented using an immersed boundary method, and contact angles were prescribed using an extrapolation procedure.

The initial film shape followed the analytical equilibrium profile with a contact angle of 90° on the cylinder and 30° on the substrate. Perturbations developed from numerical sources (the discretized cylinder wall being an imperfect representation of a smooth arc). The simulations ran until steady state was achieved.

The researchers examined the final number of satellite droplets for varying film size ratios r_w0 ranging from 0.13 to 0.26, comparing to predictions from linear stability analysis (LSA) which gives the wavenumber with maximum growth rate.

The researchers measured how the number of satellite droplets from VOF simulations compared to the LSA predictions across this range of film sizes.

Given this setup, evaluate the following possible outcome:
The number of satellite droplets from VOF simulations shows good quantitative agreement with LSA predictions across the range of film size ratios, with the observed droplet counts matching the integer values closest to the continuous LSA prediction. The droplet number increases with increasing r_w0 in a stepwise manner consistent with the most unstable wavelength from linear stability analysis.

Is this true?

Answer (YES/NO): NO